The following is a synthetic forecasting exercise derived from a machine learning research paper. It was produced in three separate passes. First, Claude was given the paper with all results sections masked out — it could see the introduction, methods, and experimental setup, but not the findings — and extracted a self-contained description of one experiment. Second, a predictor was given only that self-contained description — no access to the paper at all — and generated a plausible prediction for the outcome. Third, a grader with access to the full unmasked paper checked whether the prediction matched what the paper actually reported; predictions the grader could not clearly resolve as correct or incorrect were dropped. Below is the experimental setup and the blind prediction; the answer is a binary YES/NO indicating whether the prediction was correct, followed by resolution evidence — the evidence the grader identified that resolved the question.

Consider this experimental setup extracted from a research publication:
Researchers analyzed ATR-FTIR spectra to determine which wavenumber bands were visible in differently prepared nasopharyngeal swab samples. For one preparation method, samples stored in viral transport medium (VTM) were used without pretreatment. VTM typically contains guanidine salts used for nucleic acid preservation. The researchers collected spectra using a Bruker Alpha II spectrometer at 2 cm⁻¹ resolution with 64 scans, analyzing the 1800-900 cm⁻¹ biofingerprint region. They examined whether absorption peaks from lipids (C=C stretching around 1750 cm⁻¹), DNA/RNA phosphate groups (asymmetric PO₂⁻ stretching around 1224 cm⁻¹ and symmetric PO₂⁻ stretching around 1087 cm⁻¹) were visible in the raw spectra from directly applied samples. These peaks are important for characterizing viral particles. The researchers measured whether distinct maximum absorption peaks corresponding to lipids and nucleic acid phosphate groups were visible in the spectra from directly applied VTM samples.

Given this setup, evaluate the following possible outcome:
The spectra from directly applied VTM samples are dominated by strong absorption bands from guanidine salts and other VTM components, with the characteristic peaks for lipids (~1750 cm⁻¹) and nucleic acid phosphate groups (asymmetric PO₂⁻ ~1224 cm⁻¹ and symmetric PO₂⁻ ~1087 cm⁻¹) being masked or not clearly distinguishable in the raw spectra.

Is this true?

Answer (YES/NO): YES